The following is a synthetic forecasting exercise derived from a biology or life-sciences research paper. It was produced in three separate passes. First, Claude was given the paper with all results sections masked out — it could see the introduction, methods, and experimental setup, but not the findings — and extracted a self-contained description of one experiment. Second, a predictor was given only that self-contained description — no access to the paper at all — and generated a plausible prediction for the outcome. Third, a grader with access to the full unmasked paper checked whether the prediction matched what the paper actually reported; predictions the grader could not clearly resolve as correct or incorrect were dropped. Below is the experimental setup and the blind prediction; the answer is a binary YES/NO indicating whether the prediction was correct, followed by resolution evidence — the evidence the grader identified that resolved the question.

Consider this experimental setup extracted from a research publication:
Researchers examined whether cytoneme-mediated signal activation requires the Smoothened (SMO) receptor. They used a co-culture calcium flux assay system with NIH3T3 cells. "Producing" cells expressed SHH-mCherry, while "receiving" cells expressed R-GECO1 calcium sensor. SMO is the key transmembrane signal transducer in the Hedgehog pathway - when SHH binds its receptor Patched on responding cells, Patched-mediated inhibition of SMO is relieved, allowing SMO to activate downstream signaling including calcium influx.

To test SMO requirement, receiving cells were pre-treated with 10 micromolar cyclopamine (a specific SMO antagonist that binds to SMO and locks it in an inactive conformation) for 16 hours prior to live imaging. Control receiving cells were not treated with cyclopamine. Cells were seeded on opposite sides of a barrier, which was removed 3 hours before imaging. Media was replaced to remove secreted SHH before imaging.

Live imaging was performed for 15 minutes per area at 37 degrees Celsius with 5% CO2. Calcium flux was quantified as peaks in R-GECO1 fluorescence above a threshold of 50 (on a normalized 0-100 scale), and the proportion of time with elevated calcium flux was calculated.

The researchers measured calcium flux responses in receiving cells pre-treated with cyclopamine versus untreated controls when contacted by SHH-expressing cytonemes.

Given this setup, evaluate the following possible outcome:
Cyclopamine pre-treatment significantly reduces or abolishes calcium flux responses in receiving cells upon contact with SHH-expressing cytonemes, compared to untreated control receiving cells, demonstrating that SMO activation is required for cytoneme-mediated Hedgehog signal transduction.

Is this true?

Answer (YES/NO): YES